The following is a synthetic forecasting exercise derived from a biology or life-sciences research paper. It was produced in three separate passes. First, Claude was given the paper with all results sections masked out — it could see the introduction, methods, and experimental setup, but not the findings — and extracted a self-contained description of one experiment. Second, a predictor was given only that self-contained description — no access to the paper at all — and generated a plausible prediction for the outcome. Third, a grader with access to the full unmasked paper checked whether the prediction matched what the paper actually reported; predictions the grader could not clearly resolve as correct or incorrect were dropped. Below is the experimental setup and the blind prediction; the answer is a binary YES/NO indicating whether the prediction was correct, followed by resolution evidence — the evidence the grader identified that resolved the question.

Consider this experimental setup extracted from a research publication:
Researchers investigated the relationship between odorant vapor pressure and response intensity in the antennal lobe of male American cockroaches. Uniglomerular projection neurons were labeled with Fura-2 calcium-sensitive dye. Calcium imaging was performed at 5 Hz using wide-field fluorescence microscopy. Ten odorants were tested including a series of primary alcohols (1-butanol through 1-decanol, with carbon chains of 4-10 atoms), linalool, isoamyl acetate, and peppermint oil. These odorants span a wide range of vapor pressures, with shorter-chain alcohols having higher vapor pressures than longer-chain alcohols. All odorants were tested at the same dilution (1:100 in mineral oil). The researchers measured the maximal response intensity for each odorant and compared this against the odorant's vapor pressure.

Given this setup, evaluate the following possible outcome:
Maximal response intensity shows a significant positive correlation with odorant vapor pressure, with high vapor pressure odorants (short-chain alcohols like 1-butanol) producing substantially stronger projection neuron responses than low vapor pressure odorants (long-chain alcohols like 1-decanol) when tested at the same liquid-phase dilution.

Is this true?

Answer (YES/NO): NO